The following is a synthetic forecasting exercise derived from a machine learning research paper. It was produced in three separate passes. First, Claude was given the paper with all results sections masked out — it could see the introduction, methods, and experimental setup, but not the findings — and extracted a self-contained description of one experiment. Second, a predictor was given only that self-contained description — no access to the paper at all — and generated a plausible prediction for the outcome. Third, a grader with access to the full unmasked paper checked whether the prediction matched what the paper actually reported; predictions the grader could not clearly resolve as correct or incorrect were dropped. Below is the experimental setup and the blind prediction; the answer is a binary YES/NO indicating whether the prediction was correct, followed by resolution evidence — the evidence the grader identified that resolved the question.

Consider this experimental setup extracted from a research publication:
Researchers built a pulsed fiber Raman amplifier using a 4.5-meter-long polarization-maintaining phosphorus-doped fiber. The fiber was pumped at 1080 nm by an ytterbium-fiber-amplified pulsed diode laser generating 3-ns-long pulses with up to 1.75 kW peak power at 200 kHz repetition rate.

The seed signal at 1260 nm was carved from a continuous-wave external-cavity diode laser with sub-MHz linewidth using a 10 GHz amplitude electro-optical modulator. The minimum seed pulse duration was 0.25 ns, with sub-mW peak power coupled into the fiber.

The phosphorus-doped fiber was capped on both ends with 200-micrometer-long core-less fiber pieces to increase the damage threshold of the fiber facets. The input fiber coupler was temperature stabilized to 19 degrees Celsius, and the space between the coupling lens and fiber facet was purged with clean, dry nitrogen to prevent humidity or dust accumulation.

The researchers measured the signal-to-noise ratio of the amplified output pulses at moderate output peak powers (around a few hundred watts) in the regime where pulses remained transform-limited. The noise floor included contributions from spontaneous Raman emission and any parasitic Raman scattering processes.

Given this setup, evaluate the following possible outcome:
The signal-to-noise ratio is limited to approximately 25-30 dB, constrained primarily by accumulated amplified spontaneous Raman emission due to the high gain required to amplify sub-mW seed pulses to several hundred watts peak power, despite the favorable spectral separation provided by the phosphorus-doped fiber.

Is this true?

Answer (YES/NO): NO